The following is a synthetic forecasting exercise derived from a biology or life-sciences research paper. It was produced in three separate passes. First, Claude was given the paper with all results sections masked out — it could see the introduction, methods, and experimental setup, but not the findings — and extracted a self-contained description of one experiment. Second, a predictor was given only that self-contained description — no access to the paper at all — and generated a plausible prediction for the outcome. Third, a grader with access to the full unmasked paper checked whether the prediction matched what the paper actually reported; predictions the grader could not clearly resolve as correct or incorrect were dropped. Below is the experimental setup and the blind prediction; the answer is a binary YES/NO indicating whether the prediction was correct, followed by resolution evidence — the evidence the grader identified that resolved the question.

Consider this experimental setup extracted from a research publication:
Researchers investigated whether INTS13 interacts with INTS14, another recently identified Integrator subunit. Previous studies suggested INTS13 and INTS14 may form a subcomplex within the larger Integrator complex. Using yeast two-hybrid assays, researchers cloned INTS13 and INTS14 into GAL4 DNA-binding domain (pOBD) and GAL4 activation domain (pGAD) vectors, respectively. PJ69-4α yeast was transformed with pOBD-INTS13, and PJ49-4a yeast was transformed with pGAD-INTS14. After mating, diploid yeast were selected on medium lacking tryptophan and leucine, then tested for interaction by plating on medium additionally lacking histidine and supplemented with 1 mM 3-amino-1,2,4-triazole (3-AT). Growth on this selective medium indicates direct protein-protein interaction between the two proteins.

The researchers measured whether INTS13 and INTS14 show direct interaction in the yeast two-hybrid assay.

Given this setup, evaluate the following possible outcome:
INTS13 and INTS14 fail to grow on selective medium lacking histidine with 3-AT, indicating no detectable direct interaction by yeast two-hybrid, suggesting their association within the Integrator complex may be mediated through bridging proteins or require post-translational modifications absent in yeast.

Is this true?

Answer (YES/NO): YES